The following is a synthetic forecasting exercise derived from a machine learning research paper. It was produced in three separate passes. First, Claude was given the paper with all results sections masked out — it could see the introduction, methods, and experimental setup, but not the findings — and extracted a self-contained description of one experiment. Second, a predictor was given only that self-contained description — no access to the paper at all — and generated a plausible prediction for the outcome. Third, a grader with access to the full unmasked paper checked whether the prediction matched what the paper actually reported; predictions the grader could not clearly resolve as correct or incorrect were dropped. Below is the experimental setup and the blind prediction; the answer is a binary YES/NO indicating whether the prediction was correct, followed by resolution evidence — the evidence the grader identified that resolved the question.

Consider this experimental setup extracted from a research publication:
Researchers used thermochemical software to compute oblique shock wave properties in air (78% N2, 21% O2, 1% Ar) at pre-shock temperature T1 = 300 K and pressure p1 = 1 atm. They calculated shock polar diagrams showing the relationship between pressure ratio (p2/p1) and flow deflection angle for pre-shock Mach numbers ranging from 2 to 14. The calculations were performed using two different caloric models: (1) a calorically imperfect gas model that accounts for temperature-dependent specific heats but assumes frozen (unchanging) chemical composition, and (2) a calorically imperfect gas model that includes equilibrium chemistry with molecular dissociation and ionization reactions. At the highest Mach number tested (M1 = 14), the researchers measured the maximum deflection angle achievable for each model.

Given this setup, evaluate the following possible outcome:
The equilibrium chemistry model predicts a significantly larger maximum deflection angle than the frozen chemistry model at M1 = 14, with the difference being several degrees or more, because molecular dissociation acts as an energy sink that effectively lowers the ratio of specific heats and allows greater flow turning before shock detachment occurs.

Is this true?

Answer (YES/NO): YES